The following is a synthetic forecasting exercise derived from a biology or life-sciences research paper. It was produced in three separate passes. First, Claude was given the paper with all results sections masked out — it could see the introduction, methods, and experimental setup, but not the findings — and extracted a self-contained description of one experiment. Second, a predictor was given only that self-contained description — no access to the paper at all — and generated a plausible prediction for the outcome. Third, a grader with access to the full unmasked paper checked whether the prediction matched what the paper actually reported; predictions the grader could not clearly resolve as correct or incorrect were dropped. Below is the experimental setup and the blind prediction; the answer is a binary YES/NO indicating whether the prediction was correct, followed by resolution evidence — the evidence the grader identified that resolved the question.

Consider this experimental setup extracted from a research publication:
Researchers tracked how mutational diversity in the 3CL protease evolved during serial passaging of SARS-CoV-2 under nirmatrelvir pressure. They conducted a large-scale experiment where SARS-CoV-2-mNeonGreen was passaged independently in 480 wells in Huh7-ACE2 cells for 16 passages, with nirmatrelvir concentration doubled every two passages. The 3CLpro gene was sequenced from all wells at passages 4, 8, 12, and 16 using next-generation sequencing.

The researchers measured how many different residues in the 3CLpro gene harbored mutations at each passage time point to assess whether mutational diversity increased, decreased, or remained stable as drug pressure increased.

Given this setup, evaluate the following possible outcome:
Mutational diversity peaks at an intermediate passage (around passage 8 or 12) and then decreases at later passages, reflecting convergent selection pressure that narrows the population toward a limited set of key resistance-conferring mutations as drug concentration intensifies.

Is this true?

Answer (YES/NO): NO